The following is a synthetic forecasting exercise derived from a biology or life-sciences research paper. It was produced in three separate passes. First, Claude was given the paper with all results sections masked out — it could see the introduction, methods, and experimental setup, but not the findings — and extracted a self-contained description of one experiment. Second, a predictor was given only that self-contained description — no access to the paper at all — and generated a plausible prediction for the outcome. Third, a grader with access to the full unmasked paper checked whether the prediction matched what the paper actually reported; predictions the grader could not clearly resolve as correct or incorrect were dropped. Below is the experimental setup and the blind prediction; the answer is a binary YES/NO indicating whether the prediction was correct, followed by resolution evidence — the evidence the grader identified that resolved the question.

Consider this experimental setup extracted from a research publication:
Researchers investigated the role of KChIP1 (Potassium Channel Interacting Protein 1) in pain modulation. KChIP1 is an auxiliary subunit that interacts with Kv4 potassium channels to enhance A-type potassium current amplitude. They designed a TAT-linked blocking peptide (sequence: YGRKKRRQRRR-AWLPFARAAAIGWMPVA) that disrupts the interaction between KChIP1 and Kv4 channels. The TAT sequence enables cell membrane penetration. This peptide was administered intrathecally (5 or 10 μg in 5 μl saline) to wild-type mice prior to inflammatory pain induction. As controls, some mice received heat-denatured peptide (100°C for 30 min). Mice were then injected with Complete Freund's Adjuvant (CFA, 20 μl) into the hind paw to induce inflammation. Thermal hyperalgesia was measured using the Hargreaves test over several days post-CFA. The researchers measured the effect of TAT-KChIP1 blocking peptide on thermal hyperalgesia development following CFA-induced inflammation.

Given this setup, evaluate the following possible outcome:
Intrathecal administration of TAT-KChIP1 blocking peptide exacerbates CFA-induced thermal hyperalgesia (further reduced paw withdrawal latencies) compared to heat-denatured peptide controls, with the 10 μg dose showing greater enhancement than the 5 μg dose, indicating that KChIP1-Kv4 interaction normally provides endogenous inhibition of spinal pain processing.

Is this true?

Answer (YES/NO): NO